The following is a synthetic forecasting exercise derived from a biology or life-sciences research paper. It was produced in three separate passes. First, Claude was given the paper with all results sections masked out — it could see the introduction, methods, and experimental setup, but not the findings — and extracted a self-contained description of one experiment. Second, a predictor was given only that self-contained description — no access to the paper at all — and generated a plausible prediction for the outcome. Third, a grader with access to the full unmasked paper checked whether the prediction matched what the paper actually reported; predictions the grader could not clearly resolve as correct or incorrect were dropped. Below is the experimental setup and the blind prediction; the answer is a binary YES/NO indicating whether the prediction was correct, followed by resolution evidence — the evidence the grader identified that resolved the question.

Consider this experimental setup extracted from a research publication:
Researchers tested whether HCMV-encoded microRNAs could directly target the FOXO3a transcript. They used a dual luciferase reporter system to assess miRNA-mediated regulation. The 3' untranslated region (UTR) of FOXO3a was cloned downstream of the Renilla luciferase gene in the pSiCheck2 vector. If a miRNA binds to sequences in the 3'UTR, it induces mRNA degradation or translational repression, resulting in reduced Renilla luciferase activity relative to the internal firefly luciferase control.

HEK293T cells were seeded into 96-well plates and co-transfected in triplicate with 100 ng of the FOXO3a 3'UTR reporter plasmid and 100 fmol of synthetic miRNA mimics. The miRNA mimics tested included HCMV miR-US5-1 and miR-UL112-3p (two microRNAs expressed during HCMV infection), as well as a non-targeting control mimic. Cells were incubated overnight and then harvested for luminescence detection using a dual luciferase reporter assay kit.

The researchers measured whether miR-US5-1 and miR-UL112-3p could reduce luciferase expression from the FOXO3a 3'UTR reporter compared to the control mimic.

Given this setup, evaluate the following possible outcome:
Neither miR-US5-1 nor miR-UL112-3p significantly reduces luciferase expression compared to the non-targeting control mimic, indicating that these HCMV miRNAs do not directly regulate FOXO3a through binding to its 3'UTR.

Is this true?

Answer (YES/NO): NO